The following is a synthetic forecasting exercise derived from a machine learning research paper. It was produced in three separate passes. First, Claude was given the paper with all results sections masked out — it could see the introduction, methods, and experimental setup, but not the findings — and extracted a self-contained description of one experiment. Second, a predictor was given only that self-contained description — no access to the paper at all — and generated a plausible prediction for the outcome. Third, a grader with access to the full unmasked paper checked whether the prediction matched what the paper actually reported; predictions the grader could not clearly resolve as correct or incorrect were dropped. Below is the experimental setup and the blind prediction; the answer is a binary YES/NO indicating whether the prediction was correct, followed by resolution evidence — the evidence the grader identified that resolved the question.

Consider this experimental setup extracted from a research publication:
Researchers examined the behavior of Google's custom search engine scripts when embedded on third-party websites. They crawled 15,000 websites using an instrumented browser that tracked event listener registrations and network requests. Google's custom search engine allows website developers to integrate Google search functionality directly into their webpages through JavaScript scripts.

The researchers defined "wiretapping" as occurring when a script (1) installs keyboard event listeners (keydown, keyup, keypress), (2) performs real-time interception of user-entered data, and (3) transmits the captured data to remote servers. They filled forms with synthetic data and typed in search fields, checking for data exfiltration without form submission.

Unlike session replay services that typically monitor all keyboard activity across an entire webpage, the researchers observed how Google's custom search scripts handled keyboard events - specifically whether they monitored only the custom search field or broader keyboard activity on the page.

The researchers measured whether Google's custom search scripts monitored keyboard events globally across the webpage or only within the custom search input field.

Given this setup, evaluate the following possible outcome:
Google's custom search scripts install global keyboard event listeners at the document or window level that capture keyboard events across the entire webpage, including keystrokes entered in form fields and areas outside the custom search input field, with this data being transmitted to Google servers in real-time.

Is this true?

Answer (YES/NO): NO